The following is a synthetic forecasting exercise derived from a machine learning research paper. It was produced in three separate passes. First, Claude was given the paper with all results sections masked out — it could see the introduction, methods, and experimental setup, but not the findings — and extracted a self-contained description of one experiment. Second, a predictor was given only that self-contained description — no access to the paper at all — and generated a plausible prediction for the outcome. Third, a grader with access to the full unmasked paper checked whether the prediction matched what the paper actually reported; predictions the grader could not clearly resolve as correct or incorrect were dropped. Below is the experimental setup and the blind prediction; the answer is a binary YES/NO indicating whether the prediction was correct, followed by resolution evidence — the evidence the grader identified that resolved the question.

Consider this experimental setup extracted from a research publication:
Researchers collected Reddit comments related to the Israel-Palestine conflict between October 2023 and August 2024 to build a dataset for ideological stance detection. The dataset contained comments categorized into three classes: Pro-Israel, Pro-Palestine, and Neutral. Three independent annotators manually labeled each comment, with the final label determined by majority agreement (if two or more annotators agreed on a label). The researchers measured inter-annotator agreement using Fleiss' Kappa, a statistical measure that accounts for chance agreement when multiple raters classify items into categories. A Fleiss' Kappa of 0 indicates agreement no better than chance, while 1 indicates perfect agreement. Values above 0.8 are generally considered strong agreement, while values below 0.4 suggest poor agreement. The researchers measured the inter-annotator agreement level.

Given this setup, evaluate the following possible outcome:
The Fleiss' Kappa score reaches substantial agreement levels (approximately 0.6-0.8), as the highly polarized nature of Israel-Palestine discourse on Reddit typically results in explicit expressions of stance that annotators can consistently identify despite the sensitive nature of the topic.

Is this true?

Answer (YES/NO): NO